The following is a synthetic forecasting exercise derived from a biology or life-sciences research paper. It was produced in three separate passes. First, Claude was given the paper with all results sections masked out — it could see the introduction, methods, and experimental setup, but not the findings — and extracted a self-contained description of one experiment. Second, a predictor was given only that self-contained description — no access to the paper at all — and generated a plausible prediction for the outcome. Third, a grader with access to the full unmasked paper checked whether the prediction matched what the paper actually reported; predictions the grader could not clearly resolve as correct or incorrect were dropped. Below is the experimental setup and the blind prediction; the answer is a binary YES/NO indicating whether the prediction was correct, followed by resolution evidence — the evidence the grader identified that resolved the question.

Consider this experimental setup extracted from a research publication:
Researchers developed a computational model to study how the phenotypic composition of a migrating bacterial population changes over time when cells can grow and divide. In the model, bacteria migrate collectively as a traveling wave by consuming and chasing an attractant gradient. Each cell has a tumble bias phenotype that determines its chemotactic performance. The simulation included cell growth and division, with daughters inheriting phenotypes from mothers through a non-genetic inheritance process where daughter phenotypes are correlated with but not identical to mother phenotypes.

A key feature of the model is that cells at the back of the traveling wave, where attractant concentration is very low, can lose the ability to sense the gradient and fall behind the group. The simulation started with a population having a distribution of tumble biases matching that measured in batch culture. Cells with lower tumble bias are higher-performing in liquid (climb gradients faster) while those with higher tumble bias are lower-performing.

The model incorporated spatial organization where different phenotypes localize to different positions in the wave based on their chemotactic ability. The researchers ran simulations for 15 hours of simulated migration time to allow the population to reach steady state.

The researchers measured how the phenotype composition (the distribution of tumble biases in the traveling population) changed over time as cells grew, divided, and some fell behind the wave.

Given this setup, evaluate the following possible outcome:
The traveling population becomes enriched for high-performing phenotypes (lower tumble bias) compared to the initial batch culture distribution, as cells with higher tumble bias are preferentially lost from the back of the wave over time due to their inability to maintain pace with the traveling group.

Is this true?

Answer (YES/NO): YES